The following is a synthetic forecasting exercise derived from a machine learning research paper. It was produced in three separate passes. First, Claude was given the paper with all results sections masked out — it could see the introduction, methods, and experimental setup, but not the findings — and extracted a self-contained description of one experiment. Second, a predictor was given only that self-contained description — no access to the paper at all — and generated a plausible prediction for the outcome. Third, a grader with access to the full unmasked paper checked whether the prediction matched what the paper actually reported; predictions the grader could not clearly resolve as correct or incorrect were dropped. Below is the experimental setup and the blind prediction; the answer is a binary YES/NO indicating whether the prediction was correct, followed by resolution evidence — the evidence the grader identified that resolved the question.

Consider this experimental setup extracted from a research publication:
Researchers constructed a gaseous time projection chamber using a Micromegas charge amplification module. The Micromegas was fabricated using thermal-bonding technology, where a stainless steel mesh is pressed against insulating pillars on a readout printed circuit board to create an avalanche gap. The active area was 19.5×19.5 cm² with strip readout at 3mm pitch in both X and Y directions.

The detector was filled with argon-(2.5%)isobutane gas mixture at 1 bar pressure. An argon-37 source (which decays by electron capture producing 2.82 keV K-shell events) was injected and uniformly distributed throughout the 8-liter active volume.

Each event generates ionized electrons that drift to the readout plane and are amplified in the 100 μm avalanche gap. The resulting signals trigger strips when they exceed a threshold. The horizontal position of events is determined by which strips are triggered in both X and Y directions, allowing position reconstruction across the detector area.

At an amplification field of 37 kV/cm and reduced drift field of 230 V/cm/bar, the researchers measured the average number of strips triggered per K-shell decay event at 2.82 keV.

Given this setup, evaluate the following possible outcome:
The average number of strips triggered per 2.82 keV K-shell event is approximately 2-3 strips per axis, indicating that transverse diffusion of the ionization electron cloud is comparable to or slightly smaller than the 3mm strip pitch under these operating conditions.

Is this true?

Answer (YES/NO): YES